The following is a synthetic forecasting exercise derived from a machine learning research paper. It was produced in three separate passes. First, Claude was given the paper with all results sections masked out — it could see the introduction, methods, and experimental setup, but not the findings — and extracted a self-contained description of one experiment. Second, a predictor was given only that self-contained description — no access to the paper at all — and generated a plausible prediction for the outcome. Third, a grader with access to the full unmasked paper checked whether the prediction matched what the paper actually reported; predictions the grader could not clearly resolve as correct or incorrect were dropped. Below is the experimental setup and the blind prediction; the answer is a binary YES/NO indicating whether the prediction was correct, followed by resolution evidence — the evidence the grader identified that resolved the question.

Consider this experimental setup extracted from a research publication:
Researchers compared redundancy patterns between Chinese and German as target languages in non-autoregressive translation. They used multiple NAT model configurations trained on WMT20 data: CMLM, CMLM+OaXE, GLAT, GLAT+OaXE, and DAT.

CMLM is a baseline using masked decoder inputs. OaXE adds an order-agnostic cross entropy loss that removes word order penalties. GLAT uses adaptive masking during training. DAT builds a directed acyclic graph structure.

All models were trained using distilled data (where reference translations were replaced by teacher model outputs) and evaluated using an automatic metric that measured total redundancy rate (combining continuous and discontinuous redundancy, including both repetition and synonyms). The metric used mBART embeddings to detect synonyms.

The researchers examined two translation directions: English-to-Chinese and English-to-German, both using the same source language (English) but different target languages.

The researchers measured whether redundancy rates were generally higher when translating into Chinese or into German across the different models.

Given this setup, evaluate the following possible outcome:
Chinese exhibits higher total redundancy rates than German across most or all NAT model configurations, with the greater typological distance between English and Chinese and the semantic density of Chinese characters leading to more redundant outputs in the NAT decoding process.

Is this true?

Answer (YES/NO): YES